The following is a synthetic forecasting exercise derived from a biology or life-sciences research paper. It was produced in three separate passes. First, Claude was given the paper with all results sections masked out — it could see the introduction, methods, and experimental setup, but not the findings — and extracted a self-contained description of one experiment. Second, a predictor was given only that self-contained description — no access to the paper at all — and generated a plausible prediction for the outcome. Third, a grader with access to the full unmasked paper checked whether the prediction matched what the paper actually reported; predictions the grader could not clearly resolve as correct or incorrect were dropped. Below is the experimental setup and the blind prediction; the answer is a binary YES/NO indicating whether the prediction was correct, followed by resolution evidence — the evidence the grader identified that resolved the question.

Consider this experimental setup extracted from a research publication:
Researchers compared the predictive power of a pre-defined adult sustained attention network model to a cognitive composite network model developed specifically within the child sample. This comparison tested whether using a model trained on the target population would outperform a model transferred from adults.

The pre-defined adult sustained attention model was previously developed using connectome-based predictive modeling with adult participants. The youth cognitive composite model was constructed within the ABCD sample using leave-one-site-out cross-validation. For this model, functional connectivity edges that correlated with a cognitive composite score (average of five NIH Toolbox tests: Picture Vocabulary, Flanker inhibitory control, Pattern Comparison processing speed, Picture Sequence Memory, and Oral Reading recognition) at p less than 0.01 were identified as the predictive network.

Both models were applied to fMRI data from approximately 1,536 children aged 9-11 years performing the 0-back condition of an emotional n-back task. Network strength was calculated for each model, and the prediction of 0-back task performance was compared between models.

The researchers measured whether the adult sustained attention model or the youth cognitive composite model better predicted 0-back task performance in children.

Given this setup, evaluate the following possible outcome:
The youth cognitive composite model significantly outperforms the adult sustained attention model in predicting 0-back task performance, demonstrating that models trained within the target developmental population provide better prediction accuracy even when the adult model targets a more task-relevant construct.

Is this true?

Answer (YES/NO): NO